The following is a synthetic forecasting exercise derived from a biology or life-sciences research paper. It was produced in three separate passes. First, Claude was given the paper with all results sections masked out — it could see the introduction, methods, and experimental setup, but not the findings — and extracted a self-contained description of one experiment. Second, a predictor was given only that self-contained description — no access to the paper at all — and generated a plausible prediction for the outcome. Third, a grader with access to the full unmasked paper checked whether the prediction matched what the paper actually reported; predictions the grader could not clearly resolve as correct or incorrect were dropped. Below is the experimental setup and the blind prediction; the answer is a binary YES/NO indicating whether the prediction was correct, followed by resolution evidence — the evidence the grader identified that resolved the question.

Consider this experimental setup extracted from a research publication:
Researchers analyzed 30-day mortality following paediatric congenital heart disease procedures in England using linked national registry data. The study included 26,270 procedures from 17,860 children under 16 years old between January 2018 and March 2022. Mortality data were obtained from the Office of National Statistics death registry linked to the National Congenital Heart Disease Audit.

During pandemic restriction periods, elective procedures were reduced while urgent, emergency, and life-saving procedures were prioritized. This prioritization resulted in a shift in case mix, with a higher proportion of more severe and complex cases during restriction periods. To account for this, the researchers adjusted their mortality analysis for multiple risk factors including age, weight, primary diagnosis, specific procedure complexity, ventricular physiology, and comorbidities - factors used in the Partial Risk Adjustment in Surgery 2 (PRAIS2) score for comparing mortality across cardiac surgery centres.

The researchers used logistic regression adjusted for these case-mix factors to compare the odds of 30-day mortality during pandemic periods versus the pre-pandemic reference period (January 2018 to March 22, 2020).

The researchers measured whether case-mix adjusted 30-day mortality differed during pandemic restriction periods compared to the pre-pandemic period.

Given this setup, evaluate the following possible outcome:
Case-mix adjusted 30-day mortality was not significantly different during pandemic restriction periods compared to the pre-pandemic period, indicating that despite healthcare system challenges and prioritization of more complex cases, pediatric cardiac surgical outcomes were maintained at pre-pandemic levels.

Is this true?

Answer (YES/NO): YES